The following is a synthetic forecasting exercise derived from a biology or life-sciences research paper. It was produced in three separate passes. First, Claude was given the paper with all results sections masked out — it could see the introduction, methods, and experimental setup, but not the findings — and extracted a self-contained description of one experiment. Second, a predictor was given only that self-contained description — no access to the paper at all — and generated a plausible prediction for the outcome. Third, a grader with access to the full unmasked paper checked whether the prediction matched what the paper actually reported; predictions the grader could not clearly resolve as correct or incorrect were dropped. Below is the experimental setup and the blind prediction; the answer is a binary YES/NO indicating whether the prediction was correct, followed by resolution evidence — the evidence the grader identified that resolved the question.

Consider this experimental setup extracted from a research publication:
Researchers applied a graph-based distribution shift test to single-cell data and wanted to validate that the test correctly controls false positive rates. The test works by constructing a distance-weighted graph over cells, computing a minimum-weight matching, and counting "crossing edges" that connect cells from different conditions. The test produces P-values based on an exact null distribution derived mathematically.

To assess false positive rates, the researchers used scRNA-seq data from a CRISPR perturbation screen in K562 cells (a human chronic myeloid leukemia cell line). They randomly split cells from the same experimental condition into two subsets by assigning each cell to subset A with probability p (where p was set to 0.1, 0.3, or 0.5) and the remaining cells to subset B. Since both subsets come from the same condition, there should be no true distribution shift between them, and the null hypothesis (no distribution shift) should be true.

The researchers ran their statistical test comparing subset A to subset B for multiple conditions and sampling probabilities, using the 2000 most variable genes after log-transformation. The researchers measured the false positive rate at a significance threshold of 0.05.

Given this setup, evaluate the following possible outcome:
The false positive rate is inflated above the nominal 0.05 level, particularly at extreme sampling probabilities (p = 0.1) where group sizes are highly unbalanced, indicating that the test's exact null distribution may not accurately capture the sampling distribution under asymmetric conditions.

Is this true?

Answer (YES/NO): NO